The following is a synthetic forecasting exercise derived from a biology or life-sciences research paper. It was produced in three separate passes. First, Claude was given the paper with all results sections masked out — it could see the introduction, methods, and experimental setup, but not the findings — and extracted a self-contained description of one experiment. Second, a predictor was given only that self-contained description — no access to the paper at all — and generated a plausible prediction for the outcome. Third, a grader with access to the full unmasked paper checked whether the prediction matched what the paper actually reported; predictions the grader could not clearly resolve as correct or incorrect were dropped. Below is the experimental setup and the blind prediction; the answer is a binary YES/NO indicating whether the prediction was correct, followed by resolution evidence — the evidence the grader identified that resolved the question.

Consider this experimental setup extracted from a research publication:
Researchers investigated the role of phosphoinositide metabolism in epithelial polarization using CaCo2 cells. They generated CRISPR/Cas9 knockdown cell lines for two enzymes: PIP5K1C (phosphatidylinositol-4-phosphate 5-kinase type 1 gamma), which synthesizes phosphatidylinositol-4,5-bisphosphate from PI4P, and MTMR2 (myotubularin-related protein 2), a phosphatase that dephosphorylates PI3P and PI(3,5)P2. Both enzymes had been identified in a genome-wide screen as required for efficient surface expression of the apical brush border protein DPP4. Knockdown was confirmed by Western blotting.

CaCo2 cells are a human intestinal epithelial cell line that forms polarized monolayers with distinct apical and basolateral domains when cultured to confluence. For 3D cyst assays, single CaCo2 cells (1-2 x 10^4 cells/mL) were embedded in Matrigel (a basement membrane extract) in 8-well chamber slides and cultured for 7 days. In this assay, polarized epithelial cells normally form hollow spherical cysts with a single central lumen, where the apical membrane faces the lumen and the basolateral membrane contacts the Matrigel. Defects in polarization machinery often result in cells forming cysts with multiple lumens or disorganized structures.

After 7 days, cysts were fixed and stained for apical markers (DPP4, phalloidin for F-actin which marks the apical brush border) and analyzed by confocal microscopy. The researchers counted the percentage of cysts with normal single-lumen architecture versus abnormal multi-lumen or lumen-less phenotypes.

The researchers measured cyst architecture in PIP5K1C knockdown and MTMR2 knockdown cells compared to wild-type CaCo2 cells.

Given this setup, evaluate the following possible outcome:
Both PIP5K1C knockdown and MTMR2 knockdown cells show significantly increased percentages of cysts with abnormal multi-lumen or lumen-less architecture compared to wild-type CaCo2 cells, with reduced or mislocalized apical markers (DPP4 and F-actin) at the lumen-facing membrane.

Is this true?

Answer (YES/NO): NO